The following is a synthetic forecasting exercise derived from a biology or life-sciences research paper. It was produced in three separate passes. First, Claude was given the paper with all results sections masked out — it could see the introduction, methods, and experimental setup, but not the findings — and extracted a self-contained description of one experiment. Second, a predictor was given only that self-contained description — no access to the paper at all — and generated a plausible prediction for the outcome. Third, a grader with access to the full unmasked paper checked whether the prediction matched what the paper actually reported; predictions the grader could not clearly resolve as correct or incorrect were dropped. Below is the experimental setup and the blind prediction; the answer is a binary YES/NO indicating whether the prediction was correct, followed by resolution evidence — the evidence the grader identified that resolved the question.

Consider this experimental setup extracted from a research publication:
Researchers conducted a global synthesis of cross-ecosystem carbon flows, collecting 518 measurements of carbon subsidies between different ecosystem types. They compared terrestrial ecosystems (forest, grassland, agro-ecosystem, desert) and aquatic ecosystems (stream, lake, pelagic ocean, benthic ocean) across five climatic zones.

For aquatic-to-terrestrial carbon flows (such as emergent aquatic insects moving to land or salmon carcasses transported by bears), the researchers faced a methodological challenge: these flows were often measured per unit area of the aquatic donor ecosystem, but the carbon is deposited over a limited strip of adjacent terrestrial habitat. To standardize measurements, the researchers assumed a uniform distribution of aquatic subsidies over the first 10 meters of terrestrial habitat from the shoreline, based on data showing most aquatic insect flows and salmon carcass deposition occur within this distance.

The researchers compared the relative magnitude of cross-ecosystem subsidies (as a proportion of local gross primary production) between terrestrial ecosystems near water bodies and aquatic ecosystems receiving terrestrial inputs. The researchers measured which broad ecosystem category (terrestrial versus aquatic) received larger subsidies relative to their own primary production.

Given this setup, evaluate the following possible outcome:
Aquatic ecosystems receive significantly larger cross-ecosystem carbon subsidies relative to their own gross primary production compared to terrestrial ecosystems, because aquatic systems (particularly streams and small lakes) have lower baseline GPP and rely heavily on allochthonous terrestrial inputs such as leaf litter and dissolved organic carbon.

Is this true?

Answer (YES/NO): YES